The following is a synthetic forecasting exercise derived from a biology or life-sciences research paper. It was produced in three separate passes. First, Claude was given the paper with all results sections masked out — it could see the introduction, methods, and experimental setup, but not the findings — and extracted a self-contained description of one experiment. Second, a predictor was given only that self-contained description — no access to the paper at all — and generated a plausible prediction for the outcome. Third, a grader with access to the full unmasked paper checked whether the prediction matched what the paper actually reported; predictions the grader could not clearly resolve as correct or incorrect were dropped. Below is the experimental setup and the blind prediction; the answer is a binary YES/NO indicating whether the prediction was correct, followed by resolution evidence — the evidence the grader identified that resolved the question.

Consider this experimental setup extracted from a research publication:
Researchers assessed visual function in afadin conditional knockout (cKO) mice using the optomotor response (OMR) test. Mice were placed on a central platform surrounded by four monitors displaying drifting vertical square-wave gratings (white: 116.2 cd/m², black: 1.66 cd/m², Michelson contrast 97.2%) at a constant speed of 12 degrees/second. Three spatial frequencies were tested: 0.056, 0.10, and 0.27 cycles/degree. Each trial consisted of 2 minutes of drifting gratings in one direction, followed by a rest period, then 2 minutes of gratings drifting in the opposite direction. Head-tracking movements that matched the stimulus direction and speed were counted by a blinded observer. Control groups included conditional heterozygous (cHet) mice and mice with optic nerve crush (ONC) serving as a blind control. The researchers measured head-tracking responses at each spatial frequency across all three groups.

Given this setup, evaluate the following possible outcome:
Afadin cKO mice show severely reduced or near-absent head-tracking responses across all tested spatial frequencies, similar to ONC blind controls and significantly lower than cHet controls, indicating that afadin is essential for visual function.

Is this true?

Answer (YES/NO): NO